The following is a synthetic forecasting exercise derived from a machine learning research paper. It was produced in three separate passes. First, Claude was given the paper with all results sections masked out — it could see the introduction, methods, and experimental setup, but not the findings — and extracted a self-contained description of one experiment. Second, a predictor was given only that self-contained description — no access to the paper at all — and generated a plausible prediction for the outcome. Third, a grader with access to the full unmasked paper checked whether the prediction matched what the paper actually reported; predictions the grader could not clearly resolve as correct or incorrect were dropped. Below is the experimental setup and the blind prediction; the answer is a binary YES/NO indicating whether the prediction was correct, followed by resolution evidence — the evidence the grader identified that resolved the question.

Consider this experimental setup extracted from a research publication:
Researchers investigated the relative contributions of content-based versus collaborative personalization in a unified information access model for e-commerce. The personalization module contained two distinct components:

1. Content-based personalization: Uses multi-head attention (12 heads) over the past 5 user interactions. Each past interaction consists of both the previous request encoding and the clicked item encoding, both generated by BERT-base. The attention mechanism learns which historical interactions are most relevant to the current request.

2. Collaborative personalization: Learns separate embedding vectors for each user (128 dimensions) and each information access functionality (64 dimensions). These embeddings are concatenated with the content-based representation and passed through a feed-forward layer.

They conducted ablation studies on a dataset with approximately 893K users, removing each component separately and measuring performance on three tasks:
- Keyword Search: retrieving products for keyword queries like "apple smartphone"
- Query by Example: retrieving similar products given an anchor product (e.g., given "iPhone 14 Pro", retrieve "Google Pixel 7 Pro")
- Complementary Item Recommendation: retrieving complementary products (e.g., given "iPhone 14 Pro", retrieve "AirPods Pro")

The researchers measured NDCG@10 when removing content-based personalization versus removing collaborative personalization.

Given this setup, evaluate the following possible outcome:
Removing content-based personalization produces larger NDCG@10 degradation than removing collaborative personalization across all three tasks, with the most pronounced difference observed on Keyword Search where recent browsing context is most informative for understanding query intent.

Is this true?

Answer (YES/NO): NO